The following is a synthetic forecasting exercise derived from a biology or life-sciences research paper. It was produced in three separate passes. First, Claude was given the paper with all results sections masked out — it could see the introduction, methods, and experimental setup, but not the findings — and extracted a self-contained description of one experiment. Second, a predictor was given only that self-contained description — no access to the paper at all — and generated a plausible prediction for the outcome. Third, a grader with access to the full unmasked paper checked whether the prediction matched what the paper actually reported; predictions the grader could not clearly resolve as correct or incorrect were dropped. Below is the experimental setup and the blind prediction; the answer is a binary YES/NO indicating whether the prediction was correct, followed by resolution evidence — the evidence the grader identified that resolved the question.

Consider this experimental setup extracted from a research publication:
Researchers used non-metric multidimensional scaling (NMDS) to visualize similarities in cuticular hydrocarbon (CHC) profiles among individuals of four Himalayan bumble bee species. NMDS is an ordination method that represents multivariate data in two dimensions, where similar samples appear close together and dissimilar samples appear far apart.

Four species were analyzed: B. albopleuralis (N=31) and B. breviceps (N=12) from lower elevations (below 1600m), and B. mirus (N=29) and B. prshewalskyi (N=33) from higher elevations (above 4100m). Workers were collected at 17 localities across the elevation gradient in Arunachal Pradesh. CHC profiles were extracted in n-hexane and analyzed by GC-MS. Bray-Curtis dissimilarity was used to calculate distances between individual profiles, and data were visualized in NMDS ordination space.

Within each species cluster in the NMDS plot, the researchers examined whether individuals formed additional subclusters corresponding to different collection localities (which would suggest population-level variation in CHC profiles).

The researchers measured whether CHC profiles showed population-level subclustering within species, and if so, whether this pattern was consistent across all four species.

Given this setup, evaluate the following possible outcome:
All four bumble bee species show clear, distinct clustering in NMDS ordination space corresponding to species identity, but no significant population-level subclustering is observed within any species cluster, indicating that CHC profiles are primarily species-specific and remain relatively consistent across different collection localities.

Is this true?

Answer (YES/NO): NO